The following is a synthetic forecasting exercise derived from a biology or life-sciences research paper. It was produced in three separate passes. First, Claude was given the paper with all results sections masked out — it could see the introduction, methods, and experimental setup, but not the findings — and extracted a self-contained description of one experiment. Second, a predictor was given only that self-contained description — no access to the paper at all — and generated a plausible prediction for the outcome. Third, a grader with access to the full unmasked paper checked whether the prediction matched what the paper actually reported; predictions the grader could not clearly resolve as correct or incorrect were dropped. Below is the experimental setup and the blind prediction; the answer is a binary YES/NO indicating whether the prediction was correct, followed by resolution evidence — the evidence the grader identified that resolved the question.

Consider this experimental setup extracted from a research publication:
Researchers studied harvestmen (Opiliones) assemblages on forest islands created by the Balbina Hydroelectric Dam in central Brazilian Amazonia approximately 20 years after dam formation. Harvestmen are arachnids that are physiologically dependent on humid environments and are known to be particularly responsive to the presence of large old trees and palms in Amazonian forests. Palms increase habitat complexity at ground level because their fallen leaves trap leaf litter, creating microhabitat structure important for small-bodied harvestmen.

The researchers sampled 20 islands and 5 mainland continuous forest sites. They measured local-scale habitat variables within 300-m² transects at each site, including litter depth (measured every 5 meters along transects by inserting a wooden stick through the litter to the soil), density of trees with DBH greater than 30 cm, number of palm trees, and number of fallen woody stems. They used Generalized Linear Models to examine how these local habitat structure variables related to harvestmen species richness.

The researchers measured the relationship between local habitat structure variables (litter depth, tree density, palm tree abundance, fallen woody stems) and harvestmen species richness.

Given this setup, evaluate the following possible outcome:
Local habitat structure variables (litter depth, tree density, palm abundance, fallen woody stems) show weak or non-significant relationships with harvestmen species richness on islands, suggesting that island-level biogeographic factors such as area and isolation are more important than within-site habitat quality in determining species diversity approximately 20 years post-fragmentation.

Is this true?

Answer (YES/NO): NO